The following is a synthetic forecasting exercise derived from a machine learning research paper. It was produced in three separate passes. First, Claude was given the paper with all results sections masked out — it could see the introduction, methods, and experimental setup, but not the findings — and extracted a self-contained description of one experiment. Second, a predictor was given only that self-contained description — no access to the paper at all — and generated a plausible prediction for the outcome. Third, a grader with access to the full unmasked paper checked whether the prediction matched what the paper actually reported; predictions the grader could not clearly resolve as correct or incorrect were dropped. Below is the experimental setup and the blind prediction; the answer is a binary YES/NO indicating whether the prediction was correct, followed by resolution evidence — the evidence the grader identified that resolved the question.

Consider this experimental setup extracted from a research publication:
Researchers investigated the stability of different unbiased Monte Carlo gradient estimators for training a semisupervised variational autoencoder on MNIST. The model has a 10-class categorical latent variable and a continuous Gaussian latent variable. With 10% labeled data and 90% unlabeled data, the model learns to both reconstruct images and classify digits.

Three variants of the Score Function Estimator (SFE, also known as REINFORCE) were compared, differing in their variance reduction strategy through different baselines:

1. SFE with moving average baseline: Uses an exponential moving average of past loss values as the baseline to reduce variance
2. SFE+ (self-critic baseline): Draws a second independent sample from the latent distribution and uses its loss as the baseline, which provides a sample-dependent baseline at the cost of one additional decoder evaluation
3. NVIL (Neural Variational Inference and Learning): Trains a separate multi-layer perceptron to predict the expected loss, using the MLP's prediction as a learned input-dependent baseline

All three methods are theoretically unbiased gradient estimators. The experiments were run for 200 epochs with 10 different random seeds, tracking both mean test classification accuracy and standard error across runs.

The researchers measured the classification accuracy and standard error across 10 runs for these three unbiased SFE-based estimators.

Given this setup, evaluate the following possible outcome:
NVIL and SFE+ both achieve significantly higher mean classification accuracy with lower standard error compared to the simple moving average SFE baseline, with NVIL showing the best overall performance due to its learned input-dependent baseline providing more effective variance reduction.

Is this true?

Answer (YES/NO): NO